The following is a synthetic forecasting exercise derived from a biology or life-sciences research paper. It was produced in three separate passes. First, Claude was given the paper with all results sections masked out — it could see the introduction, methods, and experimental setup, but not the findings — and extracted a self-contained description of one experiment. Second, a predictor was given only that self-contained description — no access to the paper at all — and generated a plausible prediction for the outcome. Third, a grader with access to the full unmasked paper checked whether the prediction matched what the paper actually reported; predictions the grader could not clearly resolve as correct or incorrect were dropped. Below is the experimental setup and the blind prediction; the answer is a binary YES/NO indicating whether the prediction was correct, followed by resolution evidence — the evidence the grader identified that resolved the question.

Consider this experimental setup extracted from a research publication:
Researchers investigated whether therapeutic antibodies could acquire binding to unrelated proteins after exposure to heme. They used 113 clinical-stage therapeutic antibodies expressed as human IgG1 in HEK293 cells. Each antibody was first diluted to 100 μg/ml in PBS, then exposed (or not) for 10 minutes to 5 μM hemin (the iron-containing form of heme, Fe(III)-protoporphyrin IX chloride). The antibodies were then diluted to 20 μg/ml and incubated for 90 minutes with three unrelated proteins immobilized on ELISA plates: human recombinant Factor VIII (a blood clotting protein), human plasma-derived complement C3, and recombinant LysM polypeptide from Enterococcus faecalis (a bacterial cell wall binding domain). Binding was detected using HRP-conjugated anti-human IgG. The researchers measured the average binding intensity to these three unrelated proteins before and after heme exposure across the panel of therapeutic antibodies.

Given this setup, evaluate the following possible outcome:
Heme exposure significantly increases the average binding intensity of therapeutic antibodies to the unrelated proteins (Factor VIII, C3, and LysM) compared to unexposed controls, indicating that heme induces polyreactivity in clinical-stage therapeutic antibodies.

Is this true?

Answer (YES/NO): YES